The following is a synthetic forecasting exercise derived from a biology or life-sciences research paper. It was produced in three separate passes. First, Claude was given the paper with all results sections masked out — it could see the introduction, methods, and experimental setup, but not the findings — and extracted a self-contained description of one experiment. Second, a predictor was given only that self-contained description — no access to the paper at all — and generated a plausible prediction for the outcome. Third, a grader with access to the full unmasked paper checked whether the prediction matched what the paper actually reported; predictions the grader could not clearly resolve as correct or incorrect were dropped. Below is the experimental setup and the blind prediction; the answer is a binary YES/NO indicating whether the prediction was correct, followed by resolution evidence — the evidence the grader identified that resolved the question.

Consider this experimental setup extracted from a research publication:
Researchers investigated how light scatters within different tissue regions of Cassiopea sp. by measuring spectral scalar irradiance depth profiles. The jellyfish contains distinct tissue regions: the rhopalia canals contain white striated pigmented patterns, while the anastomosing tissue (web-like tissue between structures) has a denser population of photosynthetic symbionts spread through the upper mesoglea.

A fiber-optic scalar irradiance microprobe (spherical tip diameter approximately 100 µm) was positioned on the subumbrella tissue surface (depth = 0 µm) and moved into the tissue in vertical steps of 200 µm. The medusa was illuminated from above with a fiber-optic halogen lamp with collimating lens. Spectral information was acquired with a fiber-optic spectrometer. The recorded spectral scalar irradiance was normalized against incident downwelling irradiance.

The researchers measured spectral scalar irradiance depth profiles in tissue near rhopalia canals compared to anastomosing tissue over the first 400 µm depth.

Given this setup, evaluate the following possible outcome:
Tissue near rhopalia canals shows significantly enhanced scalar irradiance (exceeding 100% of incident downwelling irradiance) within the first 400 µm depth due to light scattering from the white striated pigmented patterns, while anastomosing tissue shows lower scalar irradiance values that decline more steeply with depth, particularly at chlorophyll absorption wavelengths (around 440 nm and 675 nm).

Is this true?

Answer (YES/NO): NO